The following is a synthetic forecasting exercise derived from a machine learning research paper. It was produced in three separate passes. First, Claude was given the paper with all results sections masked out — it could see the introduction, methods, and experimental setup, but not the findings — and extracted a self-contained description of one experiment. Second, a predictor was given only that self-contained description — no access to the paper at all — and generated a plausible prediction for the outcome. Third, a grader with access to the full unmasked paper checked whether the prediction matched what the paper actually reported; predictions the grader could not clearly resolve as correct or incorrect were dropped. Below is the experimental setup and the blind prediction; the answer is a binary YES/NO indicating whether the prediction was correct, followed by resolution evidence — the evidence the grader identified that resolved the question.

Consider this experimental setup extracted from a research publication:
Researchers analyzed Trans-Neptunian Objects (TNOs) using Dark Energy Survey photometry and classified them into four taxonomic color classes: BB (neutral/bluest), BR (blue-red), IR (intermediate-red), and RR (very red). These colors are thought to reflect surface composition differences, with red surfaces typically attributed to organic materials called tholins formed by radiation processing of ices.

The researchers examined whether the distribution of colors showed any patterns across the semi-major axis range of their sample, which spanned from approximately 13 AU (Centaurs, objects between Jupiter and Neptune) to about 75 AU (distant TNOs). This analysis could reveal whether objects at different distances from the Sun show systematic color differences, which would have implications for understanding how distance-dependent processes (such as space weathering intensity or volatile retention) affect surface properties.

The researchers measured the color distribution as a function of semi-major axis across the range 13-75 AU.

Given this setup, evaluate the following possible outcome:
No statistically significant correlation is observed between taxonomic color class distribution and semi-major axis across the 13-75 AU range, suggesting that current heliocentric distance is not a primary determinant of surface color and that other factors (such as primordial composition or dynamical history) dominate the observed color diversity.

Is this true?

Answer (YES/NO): YES